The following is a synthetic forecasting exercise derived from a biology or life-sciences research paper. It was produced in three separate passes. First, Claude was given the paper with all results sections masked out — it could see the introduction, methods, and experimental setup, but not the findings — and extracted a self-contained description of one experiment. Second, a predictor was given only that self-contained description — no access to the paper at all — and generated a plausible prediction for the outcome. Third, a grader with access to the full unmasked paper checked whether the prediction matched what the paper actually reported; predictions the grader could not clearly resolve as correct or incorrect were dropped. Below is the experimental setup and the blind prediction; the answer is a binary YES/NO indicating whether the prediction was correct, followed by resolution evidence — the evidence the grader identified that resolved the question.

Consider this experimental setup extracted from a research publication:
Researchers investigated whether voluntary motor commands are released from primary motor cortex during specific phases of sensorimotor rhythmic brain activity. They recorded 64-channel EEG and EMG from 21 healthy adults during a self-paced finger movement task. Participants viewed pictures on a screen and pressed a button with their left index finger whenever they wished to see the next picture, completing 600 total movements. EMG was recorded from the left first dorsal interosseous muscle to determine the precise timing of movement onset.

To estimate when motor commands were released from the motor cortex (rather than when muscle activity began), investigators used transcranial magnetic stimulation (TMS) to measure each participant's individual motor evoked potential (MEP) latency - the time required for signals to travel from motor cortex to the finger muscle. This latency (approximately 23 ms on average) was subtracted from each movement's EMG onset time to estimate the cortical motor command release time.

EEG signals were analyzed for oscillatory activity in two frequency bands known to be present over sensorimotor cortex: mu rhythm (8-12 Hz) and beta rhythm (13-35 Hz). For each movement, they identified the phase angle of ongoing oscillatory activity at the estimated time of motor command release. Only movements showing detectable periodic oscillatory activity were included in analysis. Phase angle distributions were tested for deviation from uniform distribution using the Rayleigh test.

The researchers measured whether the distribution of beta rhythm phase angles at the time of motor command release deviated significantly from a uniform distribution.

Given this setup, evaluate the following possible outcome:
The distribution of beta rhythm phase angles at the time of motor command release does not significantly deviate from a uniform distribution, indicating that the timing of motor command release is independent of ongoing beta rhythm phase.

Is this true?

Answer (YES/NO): NO